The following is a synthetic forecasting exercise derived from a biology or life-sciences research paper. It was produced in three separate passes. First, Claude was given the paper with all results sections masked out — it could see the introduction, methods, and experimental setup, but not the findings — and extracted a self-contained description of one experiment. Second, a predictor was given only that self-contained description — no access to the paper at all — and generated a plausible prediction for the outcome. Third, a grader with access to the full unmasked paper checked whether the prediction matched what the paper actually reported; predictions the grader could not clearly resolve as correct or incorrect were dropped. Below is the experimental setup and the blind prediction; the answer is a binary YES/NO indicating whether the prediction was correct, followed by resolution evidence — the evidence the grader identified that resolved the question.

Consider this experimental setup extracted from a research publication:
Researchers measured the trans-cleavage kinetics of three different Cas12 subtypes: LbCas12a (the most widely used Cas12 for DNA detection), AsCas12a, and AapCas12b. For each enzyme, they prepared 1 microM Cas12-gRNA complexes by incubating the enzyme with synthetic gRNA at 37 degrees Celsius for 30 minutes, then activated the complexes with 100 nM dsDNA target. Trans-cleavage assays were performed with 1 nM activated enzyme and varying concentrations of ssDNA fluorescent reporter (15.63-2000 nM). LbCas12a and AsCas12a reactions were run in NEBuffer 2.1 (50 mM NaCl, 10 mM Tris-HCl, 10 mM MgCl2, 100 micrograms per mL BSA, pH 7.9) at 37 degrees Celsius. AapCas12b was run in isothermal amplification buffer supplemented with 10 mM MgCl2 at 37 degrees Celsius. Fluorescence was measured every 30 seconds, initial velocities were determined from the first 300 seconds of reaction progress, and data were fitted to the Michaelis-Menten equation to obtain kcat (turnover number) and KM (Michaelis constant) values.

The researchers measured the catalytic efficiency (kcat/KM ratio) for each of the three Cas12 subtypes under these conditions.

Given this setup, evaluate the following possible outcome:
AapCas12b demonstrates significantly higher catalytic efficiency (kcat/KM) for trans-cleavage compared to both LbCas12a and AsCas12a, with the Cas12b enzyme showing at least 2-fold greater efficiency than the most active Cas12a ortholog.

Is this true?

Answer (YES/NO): NO